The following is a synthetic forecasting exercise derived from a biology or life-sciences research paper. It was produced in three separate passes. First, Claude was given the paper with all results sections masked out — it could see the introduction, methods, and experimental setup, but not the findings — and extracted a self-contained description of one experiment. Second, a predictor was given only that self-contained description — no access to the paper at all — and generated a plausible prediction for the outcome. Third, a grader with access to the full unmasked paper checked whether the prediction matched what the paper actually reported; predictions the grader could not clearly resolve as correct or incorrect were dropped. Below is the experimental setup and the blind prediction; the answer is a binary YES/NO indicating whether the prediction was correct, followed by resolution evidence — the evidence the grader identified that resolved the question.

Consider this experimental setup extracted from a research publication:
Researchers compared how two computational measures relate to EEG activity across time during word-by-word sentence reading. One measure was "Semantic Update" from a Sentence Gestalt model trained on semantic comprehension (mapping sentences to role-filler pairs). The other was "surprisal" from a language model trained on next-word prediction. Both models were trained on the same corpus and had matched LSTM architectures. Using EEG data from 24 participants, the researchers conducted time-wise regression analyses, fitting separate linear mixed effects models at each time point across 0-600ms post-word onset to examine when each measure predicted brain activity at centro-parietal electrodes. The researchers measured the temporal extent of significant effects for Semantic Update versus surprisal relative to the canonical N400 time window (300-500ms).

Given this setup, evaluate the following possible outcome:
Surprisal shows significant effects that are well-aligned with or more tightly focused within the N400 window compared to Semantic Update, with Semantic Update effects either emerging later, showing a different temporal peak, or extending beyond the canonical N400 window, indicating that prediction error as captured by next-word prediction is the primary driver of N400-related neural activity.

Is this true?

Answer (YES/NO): NO